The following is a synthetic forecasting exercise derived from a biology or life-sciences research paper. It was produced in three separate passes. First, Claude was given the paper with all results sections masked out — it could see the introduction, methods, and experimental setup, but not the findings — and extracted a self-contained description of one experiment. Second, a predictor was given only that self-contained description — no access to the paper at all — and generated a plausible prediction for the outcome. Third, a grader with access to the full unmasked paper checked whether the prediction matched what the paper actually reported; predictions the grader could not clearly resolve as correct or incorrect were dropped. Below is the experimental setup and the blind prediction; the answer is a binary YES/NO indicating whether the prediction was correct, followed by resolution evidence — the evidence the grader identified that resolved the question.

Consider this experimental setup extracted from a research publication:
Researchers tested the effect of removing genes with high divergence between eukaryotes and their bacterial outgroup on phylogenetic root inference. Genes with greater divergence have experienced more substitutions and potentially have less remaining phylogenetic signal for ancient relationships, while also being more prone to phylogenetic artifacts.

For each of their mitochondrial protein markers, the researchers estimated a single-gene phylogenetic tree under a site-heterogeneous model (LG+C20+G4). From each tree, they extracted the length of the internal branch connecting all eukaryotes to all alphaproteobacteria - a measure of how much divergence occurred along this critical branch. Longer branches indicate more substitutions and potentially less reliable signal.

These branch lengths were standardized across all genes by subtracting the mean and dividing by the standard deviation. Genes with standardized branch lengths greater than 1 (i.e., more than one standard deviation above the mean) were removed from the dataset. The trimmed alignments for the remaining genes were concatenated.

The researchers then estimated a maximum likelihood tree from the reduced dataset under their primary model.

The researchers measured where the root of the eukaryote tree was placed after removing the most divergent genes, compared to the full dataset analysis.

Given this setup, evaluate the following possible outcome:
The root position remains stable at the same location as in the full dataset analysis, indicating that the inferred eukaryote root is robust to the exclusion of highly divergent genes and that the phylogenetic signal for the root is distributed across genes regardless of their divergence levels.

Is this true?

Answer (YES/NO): YES